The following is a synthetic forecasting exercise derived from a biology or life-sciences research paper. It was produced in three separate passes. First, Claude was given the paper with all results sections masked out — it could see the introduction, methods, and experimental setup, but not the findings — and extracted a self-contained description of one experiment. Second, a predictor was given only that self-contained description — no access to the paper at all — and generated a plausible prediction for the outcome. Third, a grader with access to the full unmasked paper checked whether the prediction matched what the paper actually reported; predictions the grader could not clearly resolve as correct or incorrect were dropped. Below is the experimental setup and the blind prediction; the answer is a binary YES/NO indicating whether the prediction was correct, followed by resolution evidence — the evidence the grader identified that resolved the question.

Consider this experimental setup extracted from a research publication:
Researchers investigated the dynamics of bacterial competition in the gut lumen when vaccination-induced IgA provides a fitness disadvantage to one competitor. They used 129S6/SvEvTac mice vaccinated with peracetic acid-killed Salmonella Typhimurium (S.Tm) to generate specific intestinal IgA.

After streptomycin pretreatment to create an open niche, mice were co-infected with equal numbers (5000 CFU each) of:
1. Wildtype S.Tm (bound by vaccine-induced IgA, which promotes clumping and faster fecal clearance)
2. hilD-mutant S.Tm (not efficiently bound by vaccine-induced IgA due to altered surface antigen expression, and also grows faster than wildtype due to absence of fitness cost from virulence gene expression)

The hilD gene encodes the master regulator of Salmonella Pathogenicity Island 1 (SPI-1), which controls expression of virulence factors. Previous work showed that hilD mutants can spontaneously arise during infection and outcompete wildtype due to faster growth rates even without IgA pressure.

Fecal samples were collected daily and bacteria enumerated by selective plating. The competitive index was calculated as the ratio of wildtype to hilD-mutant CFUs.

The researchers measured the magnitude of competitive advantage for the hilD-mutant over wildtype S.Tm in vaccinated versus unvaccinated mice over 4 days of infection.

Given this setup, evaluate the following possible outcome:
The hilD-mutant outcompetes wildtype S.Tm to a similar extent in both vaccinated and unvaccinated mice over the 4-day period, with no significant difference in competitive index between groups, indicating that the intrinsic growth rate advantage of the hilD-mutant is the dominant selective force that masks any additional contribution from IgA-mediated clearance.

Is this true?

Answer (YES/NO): NO